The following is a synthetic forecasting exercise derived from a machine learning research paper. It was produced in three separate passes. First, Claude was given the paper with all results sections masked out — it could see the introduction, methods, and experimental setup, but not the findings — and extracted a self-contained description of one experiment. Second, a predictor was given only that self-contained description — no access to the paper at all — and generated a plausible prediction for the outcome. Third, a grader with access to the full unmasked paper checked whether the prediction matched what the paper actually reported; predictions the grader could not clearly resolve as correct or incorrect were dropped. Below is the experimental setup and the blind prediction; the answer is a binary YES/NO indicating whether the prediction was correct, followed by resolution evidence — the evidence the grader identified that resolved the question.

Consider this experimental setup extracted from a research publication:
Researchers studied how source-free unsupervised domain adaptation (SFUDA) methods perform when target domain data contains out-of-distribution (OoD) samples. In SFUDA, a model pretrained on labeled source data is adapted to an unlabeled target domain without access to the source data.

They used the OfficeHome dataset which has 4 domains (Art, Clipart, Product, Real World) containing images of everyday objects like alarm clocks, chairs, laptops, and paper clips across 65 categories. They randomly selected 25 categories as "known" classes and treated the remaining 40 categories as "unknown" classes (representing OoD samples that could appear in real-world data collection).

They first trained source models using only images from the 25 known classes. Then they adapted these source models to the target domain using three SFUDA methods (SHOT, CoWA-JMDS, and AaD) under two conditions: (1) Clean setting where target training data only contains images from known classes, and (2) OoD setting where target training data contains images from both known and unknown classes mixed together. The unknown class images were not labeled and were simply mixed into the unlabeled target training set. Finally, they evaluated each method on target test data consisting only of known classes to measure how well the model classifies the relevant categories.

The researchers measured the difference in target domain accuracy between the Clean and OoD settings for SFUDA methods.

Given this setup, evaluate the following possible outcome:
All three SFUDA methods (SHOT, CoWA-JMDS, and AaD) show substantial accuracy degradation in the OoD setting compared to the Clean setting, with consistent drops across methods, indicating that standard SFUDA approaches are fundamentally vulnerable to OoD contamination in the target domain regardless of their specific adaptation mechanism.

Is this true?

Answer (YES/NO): YES